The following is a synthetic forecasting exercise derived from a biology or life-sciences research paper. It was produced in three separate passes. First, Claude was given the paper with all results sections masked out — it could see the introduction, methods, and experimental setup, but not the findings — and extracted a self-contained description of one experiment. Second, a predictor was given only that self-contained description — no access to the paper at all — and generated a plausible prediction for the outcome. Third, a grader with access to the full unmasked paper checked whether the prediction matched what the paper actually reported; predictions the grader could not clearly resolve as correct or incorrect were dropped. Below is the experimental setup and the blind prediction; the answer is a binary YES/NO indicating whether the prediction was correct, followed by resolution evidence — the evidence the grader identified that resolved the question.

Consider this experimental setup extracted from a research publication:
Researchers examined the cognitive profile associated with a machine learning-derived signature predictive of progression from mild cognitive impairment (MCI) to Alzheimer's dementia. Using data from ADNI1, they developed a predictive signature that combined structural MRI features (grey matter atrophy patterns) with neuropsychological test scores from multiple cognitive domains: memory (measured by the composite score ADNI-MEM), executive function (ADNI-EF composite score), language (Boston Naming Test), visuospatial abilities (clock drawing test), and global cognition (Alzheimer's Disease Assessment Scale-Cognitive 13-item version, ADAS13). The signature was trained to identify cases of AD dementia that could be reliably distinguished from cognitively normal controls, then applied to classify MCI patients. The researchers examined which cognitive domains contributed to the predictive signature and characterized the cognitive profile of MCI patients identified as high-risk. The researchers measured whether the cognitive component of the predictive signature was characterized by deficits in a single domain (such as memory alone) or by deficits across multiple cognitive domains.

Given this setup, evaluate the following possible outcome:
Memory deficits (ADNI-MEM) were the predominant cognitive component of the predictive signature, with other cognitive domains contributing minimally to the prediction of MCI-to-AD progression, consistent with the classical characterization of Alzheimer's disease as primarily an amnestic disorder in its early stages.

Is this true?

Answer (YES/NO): NO